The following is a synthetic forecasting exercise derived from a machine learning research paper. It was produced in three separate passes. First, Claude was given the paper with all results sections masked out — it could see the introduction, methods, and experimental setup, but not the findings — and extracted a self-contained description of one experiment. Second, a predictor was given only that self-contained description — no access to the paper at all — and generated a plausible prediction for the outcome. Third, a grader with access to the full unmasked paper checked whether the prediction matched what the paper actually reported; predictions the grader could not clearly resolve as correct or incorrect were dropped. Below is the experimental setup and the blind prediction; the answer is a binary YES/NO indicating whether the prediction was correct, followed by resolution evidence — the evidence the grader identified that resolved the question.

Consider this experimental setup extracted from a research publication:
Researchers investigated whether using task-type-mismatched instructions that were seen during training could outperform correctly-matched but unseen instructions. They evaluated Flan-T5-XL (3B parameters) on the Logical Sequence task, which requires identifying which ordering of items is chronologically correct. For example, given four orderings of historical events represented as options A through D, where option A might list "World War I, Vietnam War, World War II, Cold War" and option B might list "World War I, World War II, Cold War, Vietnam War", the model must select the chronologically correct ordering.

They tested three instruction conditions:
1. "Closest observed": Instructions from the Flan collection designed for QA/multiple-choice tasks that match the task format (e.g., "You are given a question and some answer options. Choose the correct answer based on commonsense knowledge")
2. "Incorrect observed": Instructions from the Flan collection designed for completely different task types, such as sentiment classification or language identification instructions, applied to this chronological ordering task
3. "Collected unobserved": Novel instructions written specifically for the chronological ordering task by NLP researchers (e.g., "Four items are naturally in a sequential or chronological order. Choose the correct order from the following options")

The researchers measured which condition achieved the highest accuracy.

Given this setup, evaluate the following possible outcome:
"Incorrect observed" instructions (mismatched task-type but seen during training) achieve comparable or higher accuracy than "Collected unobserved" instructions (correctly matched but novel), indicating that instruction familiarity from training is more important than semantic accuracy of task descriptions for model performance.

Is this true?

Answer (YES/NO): NO